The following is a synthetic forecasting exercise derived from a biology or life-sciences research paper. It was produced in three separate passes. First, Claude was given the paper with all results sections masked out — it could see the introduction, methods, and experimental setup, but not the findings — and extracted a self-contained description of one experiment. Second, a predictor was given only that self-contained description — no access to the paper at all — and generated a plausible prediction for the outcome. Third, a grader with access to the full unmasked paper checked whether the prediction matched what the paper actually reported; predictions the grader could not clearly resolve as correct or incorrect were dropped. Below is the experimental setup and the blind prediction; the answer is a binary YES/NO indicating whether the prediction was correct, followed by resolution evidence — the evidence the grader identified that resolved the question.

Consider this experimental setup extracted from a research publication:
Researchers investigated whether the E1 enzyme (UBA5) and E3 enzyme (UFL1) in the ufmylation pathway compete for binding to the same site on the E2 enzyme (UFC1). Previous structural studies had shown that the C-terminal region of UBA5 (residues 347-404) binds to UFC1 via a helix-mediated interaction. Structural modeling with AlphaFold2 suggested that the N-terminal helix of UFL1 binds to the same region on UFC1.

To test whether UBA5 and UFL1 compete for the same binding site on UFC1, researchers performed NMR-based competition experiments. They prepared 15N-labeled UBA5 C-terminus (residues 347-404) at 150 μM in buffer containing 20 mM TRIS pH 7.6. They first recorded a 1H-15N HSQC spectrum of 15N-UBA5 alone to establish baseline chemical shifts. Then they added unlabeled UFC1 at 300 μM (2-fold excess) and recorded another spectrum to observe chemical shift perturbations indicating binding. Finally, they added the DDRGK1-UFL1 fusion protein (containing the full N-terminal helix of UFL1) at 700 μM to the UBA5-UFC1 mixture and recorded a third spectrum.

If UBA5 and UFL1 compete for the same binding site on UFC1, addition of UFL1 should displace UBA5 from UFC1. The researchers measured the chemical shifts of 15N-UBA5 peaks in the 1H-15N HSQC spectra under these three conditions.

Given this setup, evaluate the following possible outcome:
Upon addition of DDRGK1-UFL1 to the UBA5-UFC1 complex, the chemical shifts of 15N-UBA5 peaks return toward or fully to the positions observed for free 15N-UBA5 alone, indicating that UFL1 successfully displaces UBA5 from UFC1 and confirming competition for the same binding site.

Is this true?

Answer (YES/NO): YES